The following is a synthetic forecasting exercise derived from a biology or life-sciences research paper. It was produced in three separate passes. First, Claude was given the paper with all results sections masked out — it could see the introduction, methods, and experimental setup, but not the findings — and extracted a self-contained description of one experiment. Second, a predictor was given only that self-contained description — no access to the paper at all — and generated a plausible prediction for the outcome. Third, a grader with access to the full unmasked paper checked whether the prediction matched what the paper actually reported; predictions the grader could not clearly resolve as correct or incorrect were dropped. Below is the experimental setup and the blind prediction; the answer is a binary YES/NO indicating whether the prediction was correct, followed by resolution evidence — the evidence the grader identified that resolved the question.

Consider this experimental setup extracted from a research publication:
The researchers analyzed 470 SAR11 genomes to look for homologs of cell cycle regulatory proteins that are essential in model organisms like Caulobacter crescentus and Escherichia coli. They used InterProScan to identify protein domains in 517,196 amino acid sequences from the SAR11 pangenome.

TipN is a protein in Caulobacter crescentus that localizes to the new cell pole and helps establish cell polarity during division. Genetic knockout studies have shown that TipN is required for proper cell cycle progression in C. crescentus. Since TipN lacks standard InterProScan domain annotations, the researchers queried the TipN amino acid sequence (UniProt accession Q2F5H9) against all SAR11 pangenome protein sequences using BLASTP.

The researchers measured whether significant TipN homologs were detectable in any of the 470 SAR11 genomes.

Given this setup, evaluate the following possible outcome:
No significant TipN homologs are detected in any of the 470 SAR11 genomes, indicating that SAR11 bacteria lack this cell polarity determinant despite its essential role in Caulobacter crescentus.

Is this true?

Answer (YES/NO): YES